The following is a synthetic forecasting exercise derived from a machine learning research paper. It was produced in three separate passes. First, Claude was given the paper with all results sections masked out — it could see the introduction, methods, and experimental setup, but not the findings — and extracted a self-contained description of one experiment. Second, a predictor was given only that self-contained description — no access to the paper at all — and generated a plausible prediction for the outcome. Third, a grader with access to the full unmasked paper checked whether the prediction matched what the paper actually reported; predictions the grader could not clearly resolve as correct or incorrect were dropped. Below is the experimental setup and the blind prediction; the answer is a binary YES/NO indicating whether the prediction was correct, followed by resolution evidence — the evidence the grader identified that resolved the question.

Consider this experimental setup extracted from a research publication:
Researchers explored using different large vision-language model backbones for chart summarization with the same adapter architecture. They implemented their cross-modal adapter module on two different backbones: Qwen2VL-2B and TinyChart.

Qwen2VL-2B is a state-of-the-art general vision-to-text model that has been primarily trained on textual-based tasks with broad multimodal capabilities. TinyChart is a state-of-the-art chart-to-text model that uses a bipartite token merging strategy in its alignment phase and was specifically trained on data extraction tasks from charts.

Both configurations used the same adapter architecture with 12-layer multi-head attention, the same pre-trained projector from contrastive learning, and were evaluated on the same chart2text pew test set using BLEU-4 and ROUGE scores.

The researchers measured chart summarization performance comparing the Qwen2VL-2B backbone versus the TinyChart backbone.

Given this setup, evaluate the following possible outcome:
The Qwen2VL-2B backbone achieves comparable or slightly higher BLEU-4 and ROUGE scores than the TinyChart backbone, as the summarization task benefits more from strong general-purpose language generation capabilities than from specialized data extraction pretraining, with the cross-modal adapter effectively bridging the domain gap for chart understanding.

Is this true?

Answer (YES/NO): NO